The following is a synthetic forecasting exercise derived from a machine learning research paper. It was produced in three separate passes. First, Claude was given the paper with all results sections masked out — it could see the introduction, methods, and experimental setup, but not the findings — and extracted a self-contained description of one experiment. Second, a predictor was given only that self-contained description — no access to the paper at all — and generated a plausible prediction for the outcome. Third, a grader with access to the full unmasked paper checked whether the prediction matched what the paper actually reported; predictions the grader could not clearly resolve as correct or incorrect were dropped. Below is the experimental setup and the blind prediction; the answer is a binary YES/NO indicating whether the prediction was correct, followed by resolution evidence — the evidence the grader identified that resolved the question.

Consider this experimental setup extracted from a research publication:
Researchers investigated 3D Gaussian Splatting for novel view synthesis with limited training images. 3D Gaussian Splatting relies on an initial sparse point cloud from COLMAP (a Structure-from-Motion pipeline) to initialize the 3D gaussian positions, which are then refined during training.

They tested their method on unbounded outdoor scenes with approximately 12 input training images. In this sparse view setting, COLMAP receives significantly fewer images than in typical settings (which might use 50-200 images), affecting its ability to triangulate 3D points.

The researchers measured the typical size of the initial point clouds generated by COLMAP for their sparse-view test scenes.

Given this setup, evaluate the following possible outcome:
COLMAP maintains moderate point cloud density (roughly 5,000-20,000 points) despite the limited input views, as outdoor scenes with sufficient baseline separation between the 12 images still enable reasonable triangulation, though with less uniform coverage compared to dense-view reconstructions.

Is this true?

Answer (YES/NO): NO